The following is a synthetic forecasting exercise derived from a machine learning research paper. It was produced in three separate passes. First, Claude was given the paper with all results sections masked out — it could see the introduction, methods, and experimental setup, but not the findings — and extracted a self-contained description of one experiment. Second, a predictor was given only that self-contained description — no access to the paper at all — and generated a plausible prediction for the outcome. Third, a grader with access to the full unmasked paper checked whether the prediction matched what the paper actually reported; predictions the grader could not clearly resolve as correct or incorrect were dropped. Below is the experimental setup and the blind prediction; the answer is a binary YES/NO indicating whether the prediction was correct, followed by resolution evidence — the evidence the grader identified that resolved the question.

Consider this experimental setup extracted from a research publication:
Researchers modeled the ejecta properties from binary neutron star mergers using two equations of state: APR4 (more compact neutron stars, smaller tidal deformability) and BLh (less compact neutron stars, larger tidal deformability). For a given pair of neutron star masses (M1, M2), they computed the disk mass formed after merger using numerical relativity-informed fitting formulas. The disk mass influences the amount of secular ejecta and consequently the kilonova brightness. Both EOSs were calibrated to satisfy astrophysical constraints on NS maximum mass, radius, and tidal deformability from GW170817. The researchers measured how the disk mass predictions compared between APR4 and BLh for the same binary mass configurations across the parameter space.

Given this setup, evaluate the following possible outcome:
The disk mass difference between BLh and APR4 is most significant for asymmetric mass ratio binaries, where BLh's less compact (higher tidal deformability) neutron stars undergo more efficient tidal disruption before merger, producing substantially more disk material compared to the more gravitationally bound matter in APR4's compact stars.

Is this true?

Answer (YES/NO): NO